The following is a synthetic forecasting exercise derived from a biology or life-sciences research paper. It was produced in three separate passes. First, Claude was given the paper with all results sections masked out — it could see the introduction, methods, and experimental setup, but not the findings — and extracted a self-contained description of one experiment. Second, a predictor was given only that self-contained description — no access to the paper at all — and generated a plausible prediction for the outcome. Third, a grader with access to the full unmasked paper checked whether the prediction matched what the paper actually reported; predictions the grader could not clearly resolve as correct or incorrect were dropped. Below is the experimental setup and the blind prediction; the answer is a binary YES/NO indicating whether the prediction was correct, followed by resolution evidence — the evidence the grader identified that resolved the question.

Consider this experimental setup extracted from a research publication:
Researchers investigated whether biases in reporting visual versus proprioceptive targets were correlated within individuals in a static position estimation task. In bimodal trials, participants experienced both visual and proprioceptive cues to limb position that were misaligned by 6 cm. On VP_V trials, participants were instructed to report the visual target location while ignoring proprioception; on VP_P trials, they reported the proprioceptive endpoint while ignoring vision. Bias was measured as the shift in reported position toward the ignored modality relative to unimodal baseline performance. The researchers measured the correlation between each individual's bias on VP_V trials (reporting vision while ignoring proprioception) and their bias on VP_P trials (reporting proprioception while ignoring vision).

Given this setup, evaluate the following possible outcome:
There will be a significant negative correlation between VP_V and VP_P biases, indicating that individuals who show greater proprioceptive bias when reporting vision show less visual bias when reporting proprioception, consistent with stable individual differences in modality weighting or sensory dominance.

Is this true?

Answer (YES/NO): NO